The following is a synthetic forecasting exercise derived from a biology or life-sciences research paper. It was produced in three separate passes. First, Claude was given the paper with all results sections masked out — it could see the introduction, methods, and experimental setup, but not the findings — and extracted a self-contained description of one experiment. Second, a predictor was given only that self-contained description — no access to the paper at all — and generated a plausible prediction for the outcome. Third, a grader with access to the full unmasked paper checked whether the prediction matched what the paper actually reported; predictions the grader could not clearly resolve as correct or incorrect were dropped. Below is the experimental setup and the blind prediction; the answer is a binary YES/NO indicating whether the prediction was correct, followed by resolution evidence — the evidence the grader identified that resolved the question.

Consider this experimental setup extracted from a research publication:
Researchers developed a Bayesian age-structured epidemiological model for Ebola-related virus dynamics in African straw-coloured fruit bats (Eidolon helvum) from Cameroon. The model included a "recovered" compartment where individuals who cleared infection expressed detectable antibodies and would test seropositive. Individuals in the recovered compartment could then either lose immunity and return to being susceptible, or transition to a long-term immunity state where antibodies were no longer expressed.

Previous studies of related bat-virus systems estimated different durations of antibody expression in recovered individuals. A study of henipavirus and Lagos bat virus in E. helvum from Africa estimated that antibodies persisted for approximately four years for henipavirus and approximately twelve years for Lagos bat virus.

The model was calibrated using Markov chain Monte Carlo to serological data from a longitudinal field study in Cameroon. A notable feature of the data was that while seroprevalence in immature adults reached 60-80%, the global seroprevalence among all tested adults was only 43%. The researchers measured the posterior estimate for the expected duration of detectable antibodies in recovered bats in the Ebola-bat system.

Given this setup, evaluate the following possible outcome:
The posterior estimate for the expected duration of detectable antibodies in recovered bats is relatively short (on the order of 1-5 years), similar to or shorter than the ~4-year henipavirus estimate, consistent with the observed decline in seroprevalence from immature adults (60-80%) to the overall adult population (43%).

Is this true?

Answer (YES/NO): YES